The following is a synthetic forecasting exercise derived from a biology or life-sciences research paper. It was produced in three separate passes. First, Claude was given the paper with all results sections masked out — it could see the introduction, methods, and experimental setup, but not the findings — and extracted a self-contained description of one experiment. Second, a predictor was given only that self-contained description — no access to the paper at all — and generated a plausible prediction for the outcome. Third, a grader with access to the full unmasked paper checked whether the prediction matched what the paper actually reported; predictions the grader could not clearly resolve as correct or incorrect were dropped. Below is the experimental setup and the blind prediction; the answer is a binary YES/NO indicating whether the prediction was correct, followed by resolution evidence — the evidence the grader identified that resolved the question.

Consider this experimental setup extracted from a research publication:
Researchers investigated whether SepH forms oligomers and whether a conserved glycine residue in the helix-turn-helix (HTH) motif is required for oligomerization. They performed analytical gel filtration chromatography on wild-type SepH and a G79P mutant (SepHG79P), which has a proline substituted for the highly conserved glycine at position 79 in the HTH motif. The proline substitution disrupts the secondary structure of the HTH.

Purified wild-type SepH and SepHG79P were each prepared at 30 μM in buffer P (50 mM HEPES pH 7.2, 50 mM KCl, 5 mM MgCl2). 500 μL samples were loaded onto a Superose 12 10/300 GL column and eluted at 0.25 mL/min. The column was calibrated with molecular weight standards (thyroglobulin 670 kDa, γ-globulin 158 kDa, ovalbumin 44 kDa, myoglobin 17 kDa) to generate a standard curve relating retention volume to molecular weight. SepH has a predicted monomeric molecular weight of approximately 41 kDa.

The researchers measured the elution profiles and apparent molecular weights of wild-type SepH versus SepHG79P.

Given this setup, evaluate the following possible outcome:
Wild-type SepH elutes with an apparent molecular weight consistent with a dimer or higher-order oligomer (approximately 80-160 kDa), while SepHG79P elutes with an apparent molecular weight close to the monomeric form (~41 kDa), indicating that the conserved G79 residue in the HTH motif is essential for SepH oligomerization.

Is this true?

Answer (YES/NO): NO